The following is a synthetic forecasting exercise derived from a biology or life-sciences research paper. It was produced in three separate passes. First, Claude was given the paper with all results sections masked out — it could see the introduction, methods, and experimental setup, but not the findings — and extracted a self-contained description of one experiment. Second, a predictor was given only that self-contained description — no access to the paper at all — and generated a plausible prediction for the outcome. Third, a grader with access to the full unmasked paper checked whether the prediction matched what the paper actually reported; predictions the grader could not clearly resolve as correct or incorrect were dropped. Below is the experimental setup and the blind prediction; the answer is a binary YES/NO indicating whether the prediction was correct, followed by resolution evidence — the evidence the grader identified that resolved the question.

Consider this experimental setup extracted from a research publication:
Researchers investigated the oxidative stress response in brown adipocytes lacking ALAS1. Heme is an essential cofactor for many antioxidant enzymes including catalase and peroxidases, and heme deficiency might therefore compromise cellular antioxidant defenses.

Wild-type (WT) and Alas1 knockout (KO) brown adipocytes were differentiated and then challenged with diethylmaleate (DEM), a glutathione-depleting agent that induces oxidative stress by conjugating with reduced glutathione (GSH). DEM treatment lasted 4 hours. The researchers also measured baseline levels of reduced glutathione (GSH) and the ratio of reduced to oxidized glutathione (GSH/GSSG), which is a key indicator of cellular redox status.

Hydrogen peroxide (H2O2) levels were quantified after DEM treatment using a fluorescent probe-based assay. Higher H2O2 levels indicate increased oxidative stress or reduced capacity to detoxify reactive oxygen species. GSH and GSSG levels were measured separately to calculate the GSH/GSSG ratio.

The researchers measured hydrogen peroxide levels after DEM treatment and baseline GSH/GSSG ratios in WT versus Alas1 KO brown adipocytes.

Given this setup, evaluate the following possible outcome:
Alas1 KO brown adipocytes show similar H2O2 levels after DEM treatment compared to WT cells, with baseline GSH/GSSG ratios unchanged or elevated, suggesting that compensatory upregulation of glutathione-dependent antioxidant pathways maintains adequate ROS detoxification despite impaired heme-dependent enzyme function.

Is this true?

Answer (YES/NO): NO